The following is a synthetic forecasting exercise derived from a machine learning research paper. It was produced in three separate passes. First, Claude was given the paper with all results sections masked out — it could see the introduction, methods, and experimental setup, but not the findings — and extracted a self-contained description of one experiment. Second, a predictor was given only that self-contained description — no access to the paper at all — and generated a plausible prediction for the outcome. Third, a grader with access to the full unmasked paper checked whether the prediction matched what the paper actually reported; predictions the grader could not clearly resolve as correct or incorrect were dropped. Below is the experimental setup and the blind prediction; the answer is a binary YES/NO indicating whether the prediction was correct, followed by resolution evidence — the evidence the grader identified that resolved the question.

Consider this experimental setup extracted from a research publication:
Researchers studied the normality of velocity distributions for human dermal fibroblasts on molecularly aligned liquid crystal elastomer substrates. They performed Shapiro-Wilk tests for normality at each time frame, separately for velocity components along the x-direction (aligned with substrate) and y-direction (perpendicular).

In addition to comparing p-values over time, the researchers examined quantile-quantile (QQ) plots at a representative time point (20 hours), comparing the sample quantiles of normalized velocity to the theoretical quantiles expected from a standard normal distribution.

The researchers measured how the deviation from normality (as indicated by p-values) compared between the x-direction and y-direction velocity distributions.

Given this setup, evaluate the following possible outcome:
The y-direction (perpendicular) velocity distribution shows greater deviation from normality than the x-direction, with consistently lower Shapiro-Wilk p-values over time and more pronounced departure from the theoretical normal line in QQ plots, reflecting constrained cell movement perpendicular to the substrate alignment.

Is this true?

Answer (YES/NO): YES